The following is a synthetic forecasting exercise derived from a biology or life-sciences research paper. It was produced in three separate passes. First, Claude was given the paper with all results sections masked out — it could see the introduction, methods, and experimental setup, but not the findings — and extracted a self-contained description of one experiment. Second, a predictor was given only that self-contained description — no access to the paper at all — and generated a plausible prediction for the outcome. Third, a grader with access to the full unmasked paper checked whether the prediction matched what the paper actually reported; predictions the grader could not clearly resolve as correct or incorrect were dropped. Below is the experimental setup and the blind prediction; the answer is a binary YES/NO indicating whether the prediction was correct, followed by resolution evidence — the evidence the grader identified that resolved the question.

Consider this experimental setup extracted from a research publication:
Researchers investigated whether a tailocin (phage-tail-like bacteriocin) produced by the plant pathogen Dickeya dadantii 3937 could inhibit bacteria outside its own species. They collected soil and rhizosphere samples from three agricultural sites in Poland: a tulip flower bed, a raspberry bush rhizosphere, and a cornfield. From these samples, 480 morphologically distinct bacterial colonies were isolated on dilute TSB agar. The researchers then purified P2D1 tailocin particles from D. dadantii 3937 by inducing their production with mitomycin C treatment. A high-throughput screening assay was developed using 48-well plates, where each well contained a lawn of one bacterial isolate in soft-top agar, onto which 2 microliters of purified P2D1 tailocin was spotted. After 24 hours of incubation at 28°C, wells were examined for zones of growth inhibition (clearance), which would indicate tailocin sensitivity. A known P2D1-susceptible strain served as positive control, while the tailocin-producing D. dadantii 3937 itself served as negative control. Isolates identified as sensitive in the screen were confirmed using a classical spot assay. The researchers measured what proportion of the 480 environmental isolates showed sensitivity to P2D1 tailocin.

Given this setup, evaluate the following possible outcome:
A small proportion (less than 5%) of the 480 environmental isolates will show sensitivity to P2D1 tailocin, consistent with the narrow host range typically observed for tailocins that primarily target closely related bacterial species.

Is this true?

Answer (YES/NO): YES